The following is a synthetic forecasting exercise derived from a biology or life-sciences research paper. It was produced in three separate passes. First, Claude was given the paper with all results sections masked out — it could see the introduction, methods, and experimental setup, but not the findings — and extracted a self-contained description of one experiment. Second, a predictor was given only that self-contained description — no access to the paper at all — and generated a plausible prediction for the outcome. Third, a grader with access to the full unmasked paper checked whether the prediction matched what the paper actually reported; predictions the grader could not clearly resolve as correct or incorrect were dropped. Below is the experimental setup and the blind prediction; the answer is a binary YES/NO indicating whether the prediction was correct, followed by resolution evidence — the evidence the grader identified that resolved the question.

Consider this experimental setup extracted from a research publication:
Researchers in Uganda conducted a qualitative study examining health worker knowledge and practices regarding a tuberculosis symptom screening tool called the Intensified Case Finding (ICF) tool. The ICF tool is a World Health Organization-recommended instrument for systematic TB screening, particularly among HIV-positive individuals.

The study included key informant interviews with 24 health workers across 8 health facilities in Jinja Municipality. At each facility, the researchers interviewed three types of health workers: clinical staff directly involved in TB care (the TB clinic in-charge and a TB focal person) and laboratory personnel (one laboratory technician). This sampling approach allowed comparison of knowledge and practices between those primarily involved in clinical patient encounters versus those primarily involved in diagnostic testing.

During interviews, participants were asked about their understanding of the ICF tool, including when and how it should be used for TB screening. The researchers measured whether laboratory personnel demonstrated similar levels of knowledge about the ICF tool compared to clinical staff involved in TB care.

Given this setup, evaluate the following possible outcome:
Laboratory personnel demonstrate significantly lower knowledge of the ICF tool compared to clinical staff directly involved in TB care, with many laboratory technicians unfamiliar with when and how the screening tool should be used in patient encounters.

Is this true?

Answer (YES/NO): YES